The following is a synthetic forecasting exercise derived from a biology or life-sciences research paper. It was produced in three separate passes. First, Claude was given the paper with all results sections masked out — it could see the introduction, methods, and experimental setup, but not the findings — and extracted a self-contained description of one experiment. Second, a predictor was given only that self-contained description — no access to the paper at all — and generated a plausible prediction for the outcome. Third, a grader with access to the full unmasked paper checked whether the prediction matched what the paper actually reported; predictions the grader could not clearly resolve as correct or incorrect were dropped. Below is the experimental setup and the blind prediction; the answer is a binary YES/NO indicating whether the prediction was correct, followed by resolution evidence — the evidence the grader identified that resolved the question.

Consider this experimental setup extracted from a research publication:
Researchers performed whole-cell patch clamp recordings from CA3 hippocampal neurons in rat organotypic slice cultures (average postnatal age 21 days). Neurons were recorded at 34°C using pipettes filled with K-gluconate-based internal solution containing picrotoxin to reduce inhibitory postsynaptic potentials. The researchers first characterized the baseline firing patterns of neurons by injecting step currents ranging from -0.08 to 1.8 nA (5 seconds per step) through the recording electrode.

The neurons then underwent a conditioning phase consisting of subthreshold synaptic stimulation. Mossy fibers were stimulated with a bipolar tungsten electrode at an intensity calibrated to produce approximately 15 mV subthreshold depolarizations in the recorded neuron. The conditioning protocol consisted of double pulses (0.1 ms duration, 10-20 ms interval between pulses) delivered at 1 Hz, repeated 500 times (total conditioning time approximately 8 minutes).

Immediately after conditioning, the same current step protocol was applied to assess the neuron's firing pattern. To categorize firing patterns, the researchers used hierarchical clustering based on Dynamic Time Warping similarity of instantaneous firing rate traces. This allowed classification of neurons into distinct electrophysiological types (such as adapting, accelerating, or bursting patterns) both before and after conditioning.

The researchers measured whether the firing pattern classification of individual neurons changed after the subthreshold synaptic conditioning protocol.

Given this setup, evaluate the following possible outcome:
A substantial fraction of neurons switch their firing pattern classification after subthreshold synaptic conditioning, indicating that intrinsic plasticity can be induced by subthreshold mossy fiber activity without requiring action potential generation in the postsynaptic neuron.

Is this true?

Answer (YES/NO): YES